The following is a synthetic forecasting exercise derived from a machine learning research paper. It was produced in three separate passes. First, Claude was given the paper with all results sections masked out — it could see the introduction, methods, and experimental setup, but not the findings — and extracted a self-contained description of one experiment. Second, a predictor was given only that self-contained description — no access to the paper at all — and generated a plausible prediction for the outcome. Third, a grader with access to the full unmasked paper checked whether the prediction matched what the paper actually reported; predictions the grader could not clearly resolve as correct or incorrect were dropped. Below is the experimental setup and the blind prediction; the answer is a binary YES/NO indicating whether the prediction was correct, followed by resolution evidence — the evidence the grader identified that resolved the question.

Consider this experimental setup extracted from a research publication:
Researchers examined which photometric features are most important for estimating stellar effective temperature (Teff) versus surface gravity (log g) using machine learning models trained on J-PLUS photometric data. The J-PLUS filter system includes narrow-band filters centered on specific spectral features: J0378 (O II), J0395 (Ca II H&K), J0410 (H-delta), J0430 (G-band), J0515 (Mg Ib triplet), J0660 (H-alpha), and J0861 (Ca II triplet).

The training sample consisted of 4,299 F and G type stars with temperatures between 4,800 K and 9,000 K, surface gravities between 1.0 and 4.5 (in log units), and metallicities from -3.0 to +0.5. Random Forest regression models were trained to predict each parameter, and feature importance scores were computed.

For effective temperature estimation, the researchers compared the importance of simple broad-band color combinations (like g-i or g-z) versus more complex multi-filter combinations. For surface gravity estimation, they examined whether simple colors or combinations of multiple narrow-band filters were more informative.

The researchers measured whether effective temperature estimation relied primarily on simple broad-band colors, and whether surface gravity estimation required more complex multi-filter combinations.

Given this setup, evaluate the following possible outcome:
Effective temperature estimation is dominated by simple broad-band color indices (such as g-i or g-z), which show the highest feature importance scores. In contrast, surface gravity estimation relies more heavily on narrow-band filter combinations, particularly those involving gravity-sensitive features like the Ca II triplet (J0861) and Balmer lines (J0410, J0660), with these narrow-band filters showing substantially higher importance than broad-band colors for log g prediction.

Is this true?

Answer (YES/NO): NO